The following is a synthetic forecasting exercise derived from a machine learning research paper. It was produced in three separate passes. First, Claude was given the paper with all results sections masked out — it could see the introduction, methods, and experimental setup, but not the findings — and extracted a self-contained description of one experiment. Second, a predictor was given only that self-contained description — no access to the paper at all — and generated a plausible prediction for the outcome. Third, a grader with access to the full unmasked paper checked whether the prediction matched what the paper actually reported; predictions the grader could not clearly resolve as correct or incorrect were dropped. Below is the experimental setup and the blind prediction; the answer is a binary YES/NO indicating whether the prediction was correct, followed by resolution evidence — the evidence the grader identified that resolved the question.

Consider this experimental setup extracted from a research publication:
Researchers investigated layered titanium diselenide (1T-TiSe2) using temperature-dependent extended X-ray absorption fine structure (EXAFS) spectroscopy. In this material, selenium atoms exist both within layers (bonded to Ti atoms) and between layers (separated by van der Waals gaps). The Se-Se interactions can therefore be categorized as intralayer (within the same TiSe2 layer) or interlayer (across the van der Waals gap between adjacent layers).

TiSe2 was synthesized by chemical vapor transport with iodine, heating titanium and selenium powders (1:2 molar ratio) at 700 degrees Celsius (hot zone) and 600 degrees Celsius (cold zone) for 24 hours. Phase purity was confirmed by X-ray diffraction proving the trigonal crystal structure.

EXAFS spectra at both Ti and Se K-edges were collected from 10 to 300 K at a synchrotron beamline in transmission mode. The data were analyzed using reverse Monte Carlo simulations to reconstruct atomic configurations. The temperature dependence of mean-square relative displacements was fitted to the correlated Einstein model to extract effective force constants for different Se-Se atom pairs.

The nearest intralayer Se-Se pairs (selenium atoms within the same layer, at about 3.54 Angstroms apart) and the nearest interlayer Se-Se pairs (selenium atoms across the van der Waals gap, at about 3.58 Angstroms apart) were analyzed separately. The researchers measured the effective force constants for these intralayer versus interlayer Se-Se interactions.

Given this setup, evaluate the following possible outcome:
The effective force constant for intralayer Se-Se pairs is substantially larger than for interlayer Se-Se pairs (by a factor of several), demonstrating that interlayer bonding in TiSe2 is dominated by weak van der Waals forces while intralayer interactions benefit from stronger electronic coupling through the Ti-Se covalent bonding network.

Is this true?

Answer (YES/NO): NO